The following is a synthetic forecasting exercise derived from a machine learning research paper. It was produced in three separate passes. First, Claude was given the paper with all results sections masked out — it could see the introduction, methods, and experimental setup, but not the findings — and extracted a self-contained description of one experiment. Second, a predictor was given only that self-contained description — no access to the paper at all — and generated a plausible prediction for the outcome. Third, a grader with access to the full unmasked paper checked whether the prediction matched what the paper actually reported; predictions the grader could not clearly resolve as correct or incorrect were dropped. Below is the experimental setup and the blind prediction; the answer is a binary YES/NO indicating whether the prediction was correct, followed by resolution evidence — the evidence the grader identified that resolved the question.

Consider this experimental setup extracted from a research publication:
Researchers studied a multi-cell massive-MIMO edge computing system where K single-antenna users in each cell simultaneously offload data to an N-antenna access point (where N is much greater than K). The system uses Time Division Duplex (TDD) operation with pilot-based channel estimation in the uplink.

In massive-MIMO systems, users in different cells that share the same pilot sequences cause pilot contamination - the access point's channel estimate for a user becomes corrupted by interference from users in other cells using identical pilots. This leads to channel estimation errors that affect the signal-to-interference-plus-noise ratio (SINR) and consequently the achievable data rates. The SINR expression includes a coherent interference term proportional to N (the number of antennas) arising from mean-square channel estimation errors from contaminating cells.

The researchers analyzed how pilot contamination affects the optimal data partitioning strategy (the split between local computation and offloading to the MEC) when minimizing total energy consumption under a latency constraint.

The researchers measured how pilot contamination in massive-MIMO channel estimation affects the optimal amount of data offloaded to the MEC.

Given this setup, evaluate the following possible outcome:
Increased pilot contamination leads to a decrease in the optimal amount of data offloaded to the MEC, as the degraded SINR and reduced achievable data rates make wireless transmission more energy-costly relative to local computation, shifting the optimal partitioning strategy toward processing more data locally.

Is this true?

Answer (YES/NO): NO